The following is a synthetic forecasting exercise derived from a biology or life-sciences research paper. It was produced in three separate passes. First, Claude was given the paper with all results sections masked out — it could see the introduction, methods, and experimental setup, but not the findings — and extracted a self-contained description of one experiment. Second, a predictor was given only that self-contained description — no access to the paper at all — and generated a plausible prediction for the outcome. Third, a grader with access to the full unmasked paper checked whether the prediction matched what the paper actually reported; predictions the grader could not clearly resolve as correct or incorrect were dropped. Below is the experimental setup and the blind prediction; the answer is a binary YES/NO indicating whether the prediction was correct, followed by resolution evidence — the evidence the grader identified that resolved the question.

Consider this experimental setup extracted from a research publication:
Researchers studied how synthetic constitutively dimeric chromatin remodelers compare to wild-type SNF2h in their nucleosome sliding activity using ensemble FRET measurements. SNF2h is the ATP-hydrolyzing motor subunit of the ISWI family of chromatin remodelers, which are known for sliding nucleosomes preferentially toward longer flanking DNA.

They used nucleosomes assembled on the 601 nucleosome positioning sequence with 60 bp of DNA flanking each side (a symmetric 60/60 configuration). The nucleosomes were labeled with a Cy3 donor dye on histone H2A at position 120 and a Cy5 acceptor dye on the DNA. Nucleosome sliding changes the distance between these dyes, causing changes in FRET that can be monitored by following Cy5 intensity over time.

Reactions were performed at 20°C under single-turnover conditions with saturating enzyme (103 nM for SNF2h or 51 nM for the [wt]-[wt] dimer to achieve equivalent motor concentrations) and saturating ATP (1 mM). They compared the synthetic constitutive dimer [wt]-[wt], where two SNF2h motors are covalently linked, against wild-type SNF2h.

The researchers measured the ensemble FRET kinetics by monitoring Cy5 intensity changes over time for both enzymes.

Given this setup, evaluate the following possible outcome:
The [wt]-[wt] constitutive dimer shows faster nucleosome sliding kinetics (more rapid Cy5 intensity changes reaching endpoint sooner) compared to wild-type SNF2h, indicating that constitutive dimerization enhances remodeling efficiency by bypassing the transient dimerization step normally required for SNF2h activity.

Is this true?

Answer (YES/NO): NO